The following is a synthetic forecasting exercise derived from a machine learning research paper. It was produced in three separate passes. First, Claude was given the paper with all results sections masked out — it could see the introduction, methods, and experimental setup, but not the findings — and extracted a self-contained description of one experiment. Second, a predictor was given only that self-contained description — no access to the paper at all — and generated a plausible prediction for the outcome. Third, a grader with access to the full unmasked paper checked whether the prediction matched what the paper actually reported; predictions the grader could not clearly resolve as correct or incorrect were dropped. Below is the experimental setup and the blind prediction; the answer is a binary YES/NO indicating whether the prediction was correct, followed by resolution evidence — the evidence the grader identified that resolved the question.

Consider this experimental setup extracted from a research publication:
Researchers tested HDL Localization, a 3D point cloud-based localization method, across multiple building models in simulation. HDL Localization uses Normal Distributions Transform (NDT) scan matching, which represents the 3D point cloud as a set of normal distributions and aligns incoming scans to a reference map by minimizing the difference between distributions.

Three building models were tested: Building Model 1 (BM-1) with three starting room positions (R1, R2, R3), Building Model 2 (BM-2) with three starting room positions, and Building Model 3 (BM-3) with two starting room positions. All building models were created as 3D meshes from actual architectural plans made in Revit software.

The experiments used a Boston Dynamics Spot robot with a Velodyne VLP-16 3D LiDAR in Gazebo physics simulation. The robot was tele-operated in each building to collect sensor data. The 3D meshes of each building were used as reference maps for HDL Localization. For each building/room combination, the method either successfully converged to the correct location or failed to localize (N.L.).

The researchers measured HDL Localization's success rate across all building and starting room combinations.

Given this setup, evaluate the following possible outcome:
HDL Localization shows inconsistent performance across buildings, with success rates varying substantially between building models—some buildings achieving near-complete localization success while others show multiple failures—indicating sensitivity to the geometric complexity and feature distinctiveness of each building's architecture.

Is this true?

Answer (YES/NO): NO